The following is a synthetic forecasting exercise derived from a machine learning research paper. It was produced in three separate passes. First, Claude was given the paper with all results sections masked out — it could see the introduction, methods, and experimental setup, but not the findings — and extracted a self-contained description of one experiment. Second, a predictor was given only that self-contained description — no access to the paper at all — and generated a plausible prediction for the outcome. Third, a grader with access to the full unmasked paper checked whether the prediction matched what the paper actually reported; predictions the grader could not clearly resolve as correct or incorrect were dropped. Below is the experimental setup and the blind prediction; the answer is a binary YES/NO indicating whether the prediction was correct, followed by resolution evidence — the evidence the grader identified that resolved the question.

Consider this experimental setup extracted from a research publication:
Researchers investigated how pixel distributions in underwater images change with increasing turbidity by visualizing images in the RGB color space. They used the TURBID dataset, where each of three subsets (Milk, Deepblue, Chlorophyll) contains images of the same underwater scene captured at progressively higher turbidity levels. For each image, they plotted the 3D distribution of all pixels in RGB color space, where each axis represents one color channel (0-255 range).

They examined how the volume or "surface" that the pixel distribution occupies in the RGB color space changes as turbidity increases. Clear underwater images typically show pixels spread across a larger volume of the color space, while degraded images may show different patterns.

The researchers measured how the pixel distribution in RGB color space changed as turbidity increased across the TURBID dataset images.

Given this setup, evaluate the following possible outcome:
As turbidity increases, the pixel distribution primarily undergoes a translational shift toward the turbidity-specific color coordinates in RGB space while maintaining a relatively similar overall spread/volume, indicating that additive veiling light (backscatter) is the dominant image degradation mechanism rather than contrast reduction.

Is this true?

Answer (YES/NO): NO